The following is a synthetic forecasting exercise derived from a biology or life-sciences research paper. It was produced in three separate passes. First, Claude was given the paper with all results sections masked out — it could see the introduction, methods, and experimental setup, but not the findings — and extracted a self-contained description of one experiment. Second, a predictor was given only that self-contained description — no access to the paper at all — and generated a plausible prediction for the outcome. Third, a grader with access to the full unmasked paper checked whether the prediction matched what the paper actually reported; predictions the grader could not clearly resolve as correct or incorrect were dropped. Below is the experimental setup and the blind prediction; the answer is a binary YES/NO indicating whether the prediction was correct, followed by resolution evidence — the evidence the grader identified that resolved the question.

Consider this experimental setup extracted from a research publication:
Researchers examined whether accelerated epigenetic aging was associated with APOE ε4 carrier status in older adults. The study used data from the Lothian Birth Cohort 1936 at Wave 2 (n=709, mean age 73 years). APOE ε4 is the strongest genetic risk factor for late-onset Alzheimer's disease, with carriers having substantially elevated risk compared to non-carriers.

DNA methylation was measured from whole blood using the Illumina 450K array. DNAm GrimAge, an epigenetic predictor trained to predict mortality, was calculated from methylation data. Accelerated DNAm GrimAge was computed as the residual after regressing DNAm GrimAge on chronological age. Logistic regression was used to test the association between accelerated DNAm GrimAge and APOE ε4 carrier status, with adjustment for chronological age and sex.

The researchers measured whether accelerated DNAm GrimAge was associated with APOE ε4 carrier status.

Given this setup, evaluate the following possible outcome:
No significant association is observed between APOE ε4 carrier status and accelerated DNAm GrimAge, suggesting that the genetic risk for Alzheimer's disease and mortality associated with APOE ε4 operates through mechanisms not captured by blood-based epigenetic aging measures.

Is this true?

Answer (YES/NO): YES